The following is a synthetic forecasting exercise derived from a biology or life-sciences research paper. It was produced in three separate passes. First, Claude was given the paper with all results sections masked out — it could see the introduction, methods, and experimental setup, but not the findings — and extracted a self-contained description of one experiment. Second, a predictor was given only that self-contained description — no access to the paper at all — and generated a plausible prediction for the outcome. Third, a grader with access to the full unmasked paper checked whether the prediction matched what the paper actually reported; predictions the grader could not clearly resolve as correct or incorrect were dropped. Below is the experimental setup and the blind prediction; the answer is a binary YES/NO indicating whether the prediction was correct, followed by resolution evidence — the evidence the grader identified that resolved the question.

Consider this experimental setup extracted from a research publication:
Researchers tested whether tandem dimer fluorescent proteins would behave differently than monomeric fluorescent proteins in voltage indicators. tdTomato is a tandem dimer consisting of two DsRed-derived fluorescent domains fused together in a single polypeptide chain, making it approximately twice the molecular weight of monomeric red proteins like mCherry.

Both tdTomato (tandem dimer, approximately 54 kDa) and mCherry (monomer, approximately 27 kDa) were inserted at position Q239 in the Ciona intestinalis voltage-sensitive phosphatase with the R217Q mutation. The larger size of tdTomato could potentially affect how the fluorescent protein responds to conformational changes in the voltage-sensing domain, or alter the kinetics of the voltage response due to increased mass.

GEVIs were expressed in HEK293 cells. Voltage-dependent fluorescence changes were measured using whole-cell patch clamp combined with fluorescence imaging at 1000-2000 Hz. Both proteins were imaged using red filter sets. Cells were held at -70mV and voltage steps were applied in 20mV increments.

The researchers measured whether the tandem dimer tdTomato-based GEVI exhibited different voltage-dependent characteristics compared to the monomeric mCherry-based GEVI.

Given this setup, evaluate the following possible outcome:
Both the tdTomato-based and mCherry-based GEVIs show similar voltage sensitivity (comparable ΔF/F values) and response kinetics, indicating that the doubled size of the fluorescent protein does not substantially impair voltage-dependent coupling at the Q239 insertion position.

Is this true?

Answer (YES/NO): NO